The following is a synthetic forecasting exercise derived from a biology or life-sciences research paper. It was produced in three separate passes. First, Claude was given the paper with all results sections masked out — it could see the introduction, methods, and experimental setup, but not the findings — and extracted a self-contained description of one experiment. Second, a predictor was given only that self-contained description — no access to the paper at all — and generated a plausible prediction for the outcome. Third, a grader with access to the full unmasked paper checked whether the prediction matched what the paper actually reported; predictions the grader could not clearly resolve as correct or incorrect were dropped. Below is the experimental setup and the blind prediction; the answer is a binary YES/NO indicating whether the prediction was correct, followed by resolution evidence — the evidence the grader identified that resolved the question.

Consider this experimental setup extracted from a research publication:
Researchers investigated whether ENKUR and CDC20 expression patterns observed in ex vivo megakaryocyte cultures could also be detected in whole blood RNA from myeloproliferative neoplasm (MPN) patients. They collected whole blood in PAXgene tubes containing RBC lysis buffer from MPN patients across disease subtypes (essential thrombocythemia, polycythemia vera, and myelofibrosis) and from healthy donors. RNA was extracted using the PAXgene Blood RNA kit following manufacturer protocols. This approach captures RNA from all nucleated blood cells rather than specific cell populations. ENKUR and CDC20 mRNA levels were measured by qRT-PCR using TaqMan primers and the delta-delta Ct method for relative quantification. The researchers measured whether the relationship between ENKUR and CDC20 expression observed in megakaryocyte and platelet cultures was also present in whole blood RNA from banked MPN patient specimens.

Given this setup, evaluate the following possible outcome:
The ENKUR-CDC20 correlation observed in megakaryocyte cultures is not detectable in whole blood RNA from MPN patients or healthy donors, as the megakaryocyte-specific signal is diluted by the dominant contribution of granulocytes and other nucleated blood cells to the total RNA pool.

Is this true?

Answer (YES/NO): NO